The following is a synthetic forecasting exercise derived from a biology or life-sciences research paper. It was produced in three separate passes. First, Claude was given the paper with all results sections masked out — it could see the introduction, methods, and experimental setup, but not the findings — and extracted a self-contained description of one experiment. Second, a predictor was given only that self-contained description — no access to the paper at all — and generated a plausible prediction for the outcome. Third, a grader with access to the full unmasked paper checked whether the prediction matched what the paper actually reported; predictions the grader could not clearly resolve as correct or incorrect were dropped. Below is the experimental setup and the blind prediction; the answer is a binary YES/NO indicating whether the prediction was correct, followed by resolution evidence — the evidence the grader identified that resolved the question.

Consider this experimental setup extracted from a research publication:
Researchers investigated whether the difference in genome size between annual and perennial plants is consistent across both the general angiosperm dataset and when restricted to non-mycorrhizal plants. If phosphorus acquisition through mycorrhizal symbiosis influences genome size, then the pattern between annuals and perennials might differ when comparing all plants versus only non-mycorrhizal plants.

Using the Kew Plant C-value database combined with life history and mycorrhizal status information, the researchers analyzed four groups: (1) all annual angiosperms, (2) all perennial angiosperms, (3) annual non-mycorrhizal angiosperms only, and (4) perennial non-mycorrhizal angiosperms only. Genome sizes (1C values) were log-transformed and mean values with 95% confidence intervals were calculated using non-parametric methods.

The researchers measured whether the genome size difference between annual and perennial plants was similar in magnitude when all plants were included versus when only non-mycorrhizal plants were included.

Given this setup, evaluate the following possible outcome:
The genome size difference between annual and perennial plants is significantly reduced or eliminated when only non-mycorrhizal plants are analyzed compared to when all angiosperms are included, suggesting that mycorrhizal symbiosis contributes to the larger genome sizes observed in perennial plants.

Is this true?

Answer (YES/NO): YES